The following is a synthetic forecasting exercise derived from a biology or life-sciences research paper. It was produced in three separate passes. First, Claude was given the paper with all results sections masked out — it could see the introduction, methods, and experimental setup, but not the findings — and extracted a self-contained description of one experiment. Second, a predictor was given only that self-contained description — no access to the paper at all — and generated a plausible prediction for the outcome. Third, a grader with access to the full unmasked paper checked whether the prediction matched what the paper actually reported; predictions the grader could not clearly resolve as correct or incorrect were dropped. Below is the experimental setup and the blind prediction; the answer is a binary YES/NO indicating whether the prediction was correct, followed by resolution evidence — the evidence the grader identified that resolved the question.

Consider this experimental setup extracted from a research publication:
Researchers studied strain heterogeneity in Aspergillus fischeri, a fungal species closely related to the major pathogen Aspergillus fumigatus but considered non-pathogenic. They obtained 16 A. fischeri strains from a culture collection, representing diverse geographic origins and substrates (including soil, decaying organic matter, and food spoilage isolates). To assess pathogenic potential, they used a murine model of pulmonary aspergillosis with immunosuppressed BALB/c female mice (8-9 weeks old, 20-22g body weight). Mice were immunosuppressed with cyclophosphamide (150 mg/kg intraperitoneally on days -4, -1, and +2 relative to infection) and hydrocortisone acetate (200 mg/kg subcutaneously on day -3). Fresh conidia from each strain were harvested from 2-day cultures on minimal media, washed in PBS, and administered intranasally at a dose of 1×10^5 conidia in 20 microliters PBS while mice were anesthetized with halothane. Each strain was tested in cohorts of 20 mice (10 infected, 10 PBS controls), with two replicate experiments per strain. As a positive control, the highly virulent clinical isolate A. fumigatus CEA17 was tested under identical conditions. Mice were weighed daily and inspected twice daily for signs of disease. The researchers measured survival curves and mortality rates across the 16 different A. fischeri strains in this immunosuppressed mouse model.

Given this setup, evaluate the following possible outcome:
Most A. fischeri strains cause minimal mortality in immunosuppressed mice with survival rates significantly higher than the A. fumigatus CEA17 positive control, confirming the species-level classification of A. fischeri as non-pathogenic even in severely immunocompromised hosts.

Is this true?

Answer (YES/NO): NO